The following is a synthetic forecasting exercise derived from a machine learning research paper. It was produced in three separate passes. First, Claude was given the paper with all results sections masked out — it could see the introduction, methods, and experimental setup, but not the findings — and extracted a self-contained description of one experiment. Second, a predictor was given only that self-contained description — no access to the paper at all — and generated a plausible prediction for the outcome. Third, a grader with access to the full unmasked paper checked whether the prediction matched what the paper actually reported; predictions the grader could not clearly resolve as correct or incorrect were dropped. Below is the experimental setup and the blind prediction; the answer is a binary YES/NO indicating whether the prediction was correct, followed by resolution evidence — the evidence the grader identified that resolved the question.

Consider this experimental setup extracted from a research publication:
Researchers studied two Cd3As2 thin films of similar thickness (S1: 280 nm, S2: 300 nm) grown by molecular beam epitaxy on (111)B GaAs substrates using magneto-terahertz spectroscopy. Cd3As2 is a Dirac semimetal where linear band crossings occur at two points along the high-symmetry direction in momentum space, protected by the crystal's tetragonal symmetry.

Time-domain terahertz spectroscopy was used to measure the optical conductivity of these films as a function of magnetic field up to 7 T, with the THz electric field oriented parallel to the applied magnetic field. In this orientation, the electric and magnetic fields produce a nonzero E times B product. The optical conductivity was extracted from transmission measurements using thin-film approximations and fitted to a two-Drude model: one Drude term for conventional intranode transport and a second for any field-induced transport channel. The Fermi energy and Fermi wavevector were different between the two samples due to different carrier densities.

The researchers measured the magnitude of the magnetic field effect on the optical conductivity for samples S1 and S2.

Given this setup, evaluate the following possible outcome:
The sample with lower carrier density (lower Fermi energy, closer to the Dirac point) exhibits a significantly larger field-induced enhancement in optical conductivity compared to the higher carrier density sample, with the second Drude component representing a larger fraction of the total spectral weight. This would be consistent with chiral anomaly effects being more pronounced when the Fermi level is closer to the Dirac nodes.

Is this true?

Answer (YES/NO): YES